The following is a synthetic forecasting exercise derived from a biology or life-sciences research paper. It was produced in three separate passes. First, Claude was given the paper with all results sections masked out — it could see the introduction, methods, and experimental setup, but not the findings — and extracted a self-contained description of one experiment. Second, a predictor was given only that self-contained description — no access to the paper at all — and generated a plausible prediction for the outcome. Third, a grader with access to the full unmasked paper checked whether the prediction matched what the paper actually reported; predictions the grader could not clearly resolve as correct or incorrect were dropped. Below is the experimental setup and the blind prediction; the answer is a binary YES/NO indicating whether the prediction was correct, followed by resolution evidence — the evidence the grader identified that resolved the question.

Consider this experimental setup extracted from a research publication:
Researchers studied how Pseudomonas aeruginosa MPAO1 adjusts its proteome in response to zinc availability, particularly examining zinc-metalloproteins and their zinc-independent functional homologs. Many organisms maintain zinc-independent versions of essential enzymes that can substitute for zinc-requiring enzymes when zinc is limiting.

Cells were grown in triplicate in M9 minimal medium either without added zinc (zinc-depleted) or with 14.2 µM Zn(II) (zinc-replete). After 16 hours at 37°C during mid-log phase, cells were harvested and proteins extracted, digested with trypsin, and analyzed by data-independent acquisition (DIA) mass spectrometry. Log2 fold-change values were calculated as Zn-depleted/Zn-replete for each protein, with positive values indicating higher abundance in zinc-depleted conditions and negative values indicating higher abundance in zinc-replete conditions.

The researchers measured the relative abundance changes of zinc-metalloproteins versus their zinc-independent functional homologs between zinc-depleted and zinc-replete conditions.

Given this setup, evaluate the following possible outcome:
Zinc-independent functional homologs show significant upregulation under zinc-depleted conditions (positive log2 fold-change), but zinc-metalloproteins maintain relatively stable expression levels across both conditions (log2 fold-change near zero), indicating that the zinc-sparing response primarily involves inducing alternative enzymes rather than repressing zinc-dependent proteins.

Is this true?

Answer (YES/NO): NO